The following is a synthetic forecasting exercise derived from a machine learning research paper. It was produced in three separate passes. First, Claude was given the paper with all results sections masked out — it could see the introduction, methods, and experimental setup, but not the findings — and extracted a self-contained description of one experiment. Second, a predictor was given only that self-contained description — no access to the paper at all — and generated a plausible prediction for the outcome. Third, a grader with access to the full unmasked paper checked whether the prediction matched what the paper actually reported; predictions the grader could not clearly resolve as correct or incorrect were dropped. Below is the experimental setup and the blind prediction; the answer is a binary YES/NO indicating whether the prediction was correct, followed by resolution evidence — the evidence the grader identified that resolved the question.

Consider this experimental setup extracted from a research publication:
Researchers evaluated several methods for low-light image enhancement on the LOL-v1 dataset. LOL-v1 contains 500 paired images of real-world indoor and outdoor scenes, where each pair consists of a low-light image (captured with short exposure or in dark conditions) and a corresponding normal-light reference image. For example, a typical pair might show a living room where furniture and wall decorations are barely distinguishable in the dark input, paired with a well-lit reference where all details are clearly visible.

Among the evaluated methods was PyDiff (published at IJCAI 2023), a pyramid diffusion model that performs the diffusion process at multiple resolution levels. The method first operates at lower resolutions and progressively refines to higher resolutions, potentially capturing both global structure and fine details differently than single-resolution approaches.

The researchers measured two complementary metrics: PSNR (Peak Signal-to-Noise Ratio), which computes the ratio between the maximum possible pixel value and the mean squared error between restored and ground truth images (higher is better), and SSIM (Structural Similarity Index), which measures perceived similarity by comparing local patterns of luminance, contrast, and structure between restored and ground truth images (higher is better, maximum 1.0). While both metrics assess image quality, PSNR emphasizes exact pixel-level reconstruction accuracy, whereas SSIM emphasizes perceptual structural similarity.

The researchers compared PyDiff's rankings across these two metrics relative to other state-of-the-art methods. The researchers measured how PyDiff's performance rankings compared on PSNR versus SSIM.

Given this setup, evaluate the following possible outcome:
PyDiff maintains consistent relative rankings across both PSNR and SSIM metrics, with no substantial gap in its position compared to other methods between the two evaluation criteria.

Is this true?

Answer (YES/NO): NO